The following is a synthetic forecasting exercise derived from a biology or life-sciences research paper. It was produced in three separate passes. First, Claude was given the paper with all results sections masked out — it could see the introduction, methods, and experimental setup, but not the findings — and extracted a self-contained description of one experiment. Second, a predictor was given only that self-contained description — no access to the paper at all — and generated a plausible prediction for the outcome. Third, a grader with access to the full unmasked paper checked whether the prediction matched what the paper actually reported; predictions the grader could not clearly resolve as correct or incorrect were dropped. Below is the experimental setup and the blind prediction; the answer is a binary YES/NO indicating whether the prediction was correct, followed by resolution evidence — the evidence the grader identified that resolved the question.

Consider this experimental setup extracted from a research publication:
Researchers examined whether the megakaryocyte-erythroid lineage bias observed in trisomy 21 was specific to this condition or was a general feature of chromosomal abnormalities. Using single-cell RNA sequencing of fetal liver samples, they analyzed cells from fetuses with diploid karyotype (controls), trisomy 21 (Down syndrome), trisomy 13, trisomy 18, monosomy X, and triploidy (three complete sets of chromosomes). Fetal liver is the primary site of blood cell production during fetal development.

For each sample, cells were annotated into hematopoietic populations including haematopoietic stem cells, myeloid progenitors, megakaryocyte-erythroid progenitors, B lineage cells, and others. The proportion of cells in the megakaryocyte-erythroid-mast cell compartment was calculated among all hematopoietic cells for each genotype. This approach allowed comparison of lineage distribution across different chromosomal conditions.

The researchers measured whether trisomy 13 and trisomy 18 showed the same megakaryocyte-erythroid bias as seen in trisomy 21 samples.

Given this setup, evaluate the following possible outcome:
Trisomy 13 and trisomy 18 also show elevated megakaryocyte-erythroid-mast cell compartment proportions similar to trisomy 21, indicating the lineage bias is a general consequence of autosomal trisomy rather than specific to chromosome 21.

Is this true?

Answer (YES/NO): NO